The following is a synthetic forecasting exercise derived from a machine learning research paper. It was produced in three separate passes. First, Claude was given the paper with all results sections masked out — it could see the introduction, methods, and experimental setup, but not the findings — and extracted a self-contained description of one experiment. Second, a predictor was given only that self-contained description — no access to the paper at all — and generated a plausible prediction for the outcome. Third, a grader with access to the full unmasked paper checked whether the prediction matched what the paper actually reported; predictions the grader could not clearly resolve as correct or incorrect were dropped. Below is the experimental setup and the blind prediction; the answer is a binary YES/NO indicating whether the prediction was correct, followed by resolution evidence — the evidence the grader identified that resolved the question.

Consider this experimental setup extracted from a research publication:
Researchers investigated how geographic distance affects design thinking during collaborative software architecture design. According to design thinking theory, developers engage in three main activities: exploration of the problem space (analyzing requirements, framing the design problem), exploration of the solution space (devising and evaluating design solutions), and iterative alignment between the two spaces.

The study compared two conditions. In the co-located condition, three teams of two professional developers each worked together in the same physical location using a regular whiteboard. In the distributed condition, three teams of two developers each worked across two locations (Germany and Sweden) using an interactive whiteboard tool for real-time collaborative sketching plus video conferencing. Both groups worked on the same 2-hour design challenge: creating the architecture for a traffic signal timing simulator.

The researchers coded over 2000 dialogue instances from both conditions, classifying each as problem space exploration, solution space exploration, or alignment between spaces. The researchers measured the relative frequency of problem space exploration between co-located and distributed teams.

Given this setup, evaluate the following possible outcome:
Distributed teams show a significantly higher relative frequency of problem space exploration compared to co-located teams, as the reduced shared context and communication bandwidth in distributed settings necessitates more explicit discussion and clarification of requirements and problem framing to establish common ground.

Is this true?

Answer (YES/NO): NO